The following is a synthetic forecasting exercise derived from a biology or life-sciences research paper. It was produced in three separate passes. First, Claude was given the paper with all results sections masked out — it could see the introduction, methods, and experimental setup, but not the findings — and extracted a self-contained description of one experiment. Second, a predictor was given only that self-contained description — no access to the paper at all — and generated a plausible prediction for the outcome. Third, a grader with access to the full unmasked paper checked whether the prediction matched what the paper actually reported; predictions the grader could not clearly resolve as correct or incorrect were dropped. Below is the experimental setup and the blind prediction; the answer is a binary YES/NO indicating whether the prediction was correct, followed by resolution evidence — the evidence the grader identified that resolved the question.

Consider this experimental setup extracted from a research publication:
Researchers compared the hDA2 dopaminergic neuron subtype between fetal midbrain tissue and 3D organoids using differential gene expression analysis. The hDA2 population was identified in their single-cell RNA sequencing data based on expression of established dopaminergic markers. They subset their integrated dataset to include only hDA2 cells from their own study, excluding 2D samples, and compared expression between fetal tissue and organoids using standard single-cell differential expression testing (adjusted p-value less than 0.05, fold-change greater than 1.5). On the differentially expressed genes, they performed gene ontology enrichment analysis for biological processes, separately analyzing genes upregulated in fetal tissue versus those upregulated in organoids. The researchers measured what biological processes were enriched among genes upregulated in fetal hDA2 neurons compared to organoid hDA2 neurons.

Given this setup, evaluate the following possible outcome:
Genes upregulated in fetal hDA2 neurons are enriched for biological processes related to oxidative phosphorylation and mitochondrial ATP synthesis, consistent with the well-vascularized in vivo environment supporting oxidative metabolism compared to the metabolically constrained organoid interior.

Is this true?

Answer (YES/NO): NO